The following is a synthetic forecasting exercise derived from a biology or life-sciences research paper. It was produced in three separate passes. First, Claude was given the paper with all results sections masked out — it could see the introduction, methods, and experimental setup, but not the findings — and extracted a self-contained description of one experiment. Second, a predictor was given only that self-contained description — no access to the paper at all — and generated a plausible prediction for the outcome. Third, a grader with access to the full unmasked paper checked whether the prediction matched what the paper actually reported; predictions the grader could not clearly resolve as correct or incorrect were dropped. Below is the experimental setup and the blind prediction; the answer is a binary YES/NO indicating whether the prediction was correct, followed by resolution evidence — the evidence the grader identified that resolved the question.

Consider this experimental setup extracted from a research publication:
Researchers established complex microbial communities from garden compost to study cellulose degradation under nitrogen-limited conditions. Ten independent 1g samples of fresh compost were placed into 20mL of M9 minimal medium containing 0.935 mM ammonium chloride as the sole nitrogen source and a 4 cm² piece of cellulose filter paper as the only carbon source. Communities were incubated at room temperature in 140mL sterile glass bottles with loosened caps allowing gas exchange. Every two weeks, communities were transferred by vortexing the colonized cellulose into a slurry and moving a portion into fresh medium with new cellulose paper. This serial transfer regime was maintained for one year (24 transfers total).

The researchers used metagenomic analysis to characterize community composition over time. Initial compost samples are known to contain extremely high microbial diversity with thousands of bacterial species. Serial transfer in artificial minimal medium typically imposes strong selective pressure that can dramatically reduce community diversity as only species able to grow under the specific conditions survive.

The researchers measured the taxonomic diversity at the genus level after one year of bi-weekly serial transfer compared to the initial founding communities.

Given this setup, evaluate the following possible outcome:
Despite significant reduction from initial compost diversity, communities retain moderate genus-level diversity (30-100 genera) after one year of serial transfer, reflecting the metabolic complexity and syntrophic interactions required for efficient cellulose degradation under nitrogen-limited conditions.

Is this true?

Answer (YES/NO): NO